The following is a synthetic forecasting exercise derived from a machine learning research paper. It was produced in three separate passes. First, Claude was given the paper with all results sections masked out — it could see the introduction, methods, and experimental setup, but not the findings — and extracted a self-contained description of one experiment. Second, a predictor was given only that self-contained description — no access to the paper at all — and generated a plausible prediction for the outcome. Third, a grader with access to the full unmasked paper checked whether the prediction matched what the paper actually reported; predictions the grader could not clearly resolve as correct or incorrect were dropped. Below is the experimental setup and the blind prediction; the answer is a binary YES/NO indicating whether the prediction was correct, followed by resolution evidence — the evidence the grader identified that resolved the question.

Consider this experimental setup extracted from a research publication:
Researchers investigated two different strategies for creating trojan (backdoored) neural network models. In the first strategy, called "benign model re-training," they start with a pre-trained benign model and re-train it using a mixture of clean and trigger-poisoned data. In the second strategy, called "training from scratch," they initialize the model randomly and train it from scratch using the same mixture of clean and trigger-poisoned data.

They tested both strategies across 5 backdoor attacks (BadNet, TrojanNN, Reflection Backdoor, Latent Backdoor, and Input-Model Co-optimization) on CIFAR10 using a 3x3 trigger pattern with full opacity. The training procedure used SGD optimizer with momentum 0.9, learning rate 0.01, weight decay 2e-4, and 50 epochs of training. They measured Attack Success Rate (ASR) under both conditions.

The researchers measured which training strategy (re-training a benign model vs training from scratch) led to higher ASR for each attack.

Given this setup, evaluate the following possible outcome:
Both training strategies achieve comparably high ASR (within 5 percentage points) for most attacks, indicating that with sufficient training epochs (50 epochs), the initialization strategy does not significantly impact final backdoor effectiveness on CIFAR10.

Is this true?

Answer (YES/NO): NO